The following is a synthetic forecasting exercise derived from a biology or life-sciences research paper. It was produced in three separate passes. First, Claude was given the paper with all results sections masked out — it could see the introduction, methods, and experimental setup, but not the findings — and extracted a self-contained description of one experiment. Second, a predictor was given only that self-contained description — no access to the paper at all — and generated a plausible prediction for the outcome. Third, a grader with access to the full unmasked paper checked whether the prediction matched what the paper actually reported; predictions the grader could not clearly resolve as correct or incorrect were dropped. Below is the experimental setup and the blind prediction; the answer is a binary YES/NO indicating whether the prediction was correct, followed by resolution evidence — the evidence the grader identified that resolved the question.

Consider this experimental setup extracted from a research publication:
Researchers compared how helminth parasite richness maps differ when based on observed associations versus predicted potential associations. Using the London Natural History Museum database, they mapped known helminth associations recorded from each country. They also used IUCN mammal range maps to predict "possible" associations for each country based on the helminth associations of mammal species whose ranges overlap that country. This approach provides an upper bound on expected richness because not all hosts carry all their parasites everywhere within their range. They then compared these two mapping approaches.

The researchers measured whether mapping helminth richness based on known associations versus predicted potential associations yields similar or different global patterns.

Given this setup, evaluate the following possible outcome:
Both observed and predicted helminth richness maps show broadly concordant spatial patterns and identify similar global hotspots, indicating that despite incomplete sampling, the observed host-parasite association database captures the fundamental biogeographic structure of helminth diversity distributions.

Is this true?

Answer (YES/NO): NO